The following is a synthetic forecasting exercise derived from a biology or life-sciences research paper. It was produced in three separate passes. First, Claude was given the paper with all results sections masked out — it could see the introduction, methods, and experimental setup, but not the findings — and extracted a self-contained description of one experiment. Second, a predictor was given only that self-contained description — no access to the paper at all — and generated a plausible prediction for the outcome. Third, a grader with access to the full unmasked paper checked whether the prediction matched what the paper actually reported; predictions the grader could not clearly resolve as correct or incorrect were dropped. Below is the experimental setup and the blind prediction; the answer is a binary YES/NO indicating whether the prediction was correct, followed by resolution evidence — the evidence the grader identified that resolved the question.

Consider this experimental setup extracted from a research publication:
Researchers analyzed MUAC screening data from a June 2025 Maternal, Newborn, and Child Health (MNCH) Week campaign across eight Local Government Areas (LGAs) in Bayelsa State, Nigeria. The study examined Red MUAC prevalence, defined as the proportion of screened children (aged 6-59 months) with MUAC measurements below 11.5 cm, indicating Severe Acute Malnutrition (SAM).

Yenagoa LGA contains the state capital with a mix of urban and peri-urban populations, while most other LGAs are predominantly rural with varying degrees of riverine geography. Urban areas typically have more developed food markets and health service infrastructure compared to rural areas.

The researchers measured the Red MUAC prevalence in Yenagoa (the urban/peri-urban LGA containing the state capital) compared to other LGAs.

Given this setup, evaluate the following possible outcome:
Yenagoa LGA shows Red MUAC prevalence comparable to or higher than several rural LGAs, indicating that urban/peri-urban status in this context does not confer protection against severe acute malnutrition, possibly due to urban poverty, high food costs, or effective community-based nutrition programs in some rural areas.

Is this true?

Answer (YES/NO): YES